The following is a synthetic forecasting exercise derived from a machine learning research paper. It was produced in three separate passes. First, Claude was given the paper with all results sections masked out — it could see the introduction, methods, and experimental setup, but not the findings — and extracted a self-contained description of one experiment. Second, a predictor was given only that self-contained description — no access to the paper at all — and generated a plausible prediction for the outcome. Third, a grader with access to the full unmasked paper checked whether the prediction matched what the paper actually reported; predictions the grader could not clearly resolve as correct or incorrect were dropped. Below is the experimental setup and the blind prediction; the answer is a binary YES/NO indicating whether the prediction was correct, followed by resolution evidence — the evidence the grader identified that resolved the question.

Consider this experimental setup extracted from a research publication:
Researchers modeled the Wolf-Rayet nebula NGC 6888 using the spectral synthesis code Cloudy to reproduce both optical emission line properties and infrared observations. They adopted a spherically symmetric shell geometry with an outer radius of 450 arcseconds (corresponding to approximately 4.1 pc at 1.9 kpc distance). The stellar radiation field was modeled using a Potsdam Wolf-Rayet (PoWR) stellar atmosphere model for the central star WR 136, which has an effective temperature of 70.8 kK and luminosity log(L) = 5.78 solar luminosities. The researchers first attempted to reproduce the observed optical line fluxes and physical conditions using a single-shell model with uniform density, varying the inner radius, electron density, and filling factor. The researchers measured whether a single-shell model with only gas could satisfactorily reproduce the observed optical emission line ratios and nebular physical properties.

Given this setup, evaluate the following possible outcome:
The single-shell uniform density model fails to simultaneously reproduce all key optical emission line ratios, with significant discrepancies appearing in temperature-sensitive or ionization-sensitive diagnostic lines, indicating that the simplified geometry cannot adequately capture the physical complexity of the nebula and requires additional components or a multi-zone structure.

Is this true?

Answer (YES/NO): NO